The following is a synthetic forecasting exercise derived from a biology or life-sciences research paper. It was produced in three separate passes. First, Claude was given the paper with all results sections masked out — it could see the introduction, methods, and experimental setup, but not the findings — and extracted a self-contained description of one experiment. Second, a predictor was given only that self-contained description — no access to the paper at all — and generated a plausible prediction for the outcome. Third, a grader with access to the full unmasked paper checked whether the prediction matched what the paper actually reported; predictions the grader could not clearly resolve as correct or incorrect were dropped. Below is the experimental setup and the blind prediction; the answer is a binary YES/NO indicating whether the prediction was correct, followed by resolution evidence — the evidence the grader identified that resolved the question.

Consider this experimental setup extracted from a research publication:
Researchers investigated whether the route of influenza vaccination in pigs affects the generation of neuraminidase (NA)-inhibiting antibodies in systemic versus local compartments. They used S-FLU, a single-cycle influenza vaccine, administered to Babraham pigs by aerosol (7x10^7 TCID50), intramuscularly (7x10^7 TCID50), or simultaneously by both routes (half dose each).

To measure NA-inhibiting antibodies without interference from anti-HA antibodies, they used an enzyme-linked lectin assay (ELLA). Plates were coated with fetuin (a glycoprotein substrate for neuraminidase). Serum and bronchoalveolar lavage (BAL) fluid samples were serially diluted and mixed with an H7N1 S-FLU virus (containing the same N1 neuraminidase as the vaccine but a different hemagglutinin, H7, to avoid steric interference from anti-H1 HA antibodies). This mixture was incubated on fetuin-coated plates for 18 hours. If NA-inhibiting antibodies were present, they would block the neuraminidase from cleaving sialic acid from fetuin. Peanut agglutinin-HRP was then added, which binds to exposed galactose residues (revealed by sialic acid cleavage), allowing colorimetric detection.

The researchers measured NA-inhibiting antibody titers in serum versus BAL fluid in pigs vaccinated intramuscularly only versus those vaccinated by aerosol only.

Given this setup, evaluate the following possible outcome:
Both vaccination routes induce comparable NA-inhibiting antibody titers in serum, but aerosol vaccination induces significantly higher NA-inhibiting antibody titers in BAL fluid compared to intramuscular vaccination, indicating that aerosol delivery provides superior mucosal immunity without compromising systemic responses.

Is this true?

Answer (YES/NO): NO